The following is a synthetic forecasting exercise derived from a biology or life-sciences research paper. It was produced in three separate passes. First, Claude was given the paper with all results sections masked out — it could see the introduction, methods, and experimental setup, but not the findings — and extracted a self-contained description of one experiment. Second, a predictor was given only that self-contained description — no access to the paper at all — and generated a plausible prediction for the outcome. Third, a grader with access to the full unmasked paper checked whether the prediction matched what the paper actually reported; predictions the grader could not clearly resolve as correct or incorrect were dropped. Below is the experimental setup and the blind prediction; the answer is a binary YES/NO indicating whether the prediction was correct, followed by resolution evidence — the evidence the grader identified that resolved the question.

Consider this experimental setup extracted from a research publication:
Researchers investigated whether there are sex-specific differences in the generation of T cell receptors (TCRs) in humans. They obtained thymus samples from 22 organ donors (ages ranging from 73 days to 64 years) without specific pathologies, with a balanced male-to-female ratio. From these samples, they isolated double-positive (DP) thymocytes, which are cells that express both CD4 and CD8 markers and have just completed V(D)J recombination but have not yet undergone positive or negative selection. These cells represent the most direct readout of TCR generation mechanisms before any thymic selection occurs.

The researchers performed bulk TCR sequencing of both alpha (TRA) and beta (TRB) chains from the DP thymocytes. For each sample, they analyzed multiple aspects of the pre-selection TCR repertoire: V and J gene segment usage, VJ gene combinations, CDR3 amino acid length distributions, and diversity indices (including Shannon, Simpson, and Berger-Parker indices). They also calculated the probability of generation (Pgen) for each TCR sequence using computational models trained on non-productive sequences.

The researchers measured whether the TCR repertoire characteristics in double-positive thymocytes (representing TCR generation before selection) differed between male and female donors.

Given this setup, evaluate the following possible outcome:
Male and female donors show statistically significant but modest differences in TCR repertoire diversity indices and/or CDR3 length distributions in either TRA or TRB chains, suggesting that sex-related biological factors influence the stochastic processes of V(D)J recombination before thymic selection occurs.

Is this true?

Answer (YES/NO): NO